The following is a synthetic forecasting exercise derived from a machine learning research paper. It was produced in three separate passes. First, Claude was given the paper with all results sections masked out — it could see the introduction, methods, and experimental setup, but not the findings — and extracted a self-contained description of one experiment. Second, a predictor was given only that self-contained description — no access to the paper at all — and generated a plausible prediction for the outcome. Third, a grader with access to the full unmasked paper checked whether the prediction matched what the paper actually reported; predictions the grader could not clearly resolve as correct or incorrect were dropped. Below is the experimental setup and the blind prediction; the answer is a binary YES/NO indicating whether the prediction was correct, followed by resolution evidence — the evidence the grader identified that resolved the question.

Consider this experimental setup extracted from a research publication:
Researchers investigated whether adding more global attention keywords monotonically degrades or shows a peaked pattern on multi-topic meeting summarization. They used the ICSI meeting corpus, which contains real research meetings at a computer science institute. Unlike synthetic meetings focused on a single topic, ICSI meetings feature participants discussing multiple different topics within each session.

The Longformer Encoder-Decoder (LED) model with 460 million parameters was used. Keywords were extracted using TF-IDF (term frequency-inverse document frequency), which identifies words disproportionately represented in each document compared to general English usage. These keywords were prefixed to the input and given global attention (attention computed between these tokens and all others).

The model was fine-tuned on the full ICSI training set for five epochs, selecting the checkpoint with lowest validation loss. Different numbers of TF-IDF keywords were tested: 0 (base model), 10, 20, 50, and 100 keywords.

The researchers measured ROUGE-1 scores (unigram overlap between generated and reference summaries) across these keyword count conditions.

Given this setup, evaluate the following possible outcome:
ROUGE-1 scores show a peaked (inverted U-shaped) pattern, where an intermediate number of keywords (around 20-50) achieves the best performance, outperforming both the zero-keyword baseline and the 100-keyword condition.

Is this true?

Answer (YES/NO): NO